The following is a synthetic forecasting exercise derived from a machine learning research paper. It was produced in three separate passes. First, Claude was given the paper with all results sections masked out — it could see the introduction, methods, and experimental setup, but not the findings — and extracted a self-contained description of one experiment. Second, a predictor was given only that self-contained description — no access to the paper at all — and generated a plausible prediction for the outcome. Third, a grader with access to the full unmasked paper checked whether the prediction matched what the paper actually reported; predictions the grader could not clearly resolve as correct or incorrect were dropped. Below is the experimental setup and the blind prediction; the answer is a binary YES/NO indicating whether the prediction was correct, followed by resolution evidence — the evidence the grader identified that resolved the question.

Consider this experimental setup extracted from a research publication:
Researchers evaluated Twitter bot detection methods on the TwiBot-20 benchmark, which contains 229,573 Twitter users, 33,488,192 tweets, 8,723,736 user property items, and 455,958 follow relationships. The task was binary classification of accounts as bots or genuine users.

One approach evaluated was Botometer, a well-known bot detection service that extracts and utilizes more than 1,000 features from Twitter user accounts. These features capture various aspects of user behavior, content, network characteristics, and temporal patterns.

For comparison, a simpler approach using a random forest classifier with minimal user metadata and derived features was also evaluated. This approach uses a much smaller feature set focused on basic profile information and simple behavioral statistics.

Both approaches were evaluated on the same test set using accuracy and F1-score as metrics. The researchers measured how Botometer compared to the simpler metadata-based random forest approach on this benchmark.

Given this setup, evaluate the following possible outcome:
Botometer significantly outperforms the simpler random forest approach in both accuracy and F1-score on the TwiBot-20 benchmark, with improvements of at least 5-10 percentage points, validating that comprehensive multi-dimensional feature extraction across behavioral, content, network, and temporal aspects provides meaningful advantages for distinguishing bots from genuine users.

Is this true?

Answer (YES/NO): NO